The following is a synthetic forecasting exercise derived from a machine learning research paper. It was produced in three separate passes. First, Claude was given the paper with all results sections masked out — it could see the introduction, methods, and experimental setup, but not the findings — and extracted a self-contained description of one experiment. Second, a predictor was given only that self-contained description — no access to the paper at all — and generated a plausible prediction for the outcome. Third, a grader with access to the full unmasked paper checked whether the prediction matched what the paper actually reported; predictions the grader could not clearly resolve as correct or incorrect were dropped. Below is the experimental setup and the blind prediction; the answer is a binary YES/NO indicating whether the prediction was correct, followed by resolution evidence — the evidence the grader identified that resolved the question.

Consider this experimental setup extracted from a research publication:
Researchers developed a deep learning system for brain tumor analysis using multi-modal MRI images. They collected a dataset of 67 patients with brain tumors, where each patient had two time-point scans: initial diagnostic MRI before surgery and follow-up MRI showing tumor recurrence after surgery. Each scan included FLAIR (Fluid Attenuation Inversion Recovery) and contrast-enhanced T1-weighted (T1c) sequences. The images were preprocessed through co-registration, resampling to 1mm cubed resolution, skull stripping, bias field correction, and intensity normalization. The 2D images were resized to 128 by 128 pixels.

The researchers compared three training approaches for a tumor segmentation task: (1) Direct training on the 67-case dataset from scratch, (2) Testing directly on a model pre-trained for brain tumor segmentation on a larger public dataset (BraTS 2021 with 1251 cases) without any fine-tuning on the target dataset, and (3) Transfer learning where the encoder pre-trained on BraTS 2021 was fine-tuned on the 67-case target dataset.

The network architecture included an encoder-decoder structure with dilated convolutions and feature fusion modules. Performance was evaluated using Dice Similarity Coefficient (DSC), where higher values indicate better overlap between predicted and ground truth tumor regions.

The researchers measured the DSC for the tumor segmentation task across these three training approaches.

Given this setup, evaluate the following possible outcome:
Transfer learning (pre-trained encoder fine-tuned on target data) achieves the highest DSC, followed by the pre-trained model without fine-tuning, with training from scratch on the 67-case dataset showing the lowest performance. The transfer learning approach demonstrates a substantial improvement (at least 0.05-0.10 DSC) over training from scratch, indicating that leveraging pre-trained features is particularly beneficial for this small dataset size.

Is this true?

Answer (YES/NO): NO